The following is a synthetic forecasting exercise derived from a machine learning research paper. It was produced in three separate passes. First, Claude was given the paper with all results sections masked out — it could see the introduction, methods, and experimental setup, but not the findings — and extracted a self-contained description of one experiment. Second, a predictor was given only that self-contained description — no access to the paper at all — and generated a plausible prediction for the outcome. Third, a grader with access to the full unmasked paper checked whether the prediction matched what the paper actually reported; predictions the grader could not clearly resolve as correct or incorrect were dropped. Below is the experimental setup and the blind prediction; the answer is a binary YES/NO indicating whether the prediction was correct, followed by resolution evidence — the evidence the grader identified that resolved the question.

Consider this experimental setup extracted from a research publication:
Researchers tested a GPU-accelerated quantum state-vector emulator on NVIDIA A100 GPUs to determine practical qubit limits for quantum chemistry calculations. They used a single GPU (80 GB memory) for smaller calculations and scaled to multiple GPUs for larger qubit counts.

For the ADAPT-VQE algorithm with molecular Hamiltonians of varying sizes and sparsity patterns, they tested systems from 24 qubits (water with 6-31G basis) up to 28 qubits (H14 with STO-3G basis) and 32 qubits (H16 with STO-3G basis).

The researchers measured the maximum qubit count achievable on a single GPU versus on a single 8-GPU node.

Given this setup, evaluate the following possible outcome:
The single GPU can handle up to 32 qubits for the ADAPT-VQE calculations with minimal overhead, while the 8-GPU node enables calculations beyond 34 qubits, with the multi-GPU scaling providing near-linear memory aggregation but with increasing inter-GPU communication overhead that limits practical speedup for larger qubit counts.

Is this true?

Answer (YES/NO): NO